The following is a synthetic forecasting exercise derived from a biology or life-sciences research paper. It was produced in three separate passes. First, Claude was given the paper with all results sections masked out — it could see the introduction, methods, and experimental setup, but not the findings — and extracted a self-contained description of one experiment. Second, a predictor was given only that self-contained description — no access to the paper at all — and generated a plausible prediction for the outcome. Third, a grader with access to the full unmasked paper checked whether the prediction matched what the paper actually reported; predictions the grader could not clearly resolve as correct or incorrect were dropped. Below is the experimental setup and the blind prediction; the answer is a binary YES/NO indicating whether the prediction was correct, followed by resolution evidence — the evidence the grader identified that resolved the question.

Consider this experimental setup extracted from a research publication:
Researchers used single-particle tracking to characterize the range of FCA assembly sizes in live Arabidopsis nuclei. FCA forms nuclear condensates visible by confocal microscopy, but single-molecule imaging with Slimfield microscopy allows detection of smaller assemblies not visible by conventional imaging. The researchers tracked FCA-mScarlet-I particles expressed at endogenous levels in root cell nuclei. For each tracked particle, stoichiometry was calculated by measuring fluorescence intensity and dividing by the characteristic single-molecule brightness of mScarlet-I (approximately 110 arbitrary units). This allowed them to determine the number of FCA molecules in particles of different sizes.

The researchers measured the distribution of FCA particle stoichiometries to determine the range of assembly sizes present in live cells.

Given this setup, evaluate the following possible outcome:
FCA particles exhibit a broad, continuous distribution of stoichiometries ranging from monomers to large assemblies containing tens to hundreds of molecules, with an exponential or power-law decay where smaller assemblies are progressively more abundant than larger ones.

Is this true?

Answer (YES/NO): NO